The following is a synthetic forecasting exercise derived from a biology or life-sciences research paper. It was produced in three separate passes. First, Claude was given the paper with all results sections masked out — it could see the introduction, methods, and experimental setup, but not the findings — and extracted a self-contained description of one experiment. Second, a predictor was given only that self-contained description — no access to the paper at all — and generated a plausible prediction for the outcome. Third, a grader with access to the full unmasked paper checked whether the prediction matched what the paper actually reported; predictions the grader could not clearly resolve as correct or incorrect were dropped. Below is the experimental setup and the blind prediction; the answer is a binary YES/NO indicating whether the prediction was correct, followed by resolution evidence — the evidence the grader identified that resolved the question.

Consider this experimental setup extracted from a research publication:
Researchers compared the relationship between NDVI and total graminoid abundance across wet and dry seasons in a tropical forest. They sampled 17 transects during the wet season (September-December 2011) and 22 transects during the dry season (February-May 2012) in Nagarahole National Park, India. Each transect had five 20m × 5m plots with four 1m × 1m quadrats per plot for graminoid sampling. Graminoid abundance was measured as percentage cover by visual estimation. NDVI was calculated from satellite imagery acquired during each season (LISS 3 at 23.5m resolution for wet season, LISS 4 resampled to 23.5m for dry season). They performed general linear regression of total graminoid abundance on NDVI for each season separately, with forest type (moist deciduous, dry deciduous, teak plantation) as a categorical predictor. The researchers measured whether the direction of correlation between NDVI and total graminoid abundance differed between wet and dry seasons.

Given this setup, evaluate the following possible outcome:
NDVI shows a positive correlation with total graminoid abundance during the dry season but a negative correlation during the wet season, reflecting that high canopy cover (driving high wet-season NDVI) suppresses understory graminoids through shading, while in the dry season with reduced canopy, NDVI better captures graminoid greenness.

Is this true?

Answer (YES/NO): NO